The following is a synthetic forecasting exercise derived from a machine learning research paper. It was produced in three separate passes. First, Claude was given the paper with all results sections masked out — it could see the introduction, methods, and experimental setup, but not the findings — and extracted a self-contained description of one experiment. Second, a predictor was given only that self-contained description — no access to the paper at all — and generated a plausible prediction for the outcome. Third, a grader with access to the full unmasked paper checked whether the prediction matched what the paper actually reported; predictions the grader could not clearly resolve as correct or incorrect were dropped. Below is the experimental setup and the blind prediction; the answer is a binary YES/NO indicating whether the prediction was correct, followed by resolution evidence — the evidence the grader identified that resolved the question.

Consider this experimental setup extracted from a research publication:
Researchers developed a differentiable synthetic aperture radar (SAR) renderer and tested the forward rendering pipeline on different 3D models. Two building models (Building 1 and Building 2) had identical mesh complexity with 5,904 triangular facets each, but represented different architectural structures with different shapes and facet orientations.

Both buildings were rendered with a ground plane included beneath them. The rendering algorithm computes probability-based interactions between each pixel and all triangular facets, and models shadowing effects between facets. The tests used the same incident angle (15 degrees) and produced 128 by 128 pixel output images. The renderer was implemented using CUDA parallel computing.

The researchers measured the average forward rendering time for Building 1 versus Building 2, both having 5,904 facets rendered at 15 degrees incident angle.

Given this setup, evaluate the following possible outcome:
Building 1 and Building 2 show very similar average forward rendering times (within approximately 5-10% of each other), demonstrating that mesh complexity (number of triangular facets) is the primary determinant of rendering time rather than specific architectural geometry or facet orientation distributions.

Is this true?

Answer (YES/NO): YES